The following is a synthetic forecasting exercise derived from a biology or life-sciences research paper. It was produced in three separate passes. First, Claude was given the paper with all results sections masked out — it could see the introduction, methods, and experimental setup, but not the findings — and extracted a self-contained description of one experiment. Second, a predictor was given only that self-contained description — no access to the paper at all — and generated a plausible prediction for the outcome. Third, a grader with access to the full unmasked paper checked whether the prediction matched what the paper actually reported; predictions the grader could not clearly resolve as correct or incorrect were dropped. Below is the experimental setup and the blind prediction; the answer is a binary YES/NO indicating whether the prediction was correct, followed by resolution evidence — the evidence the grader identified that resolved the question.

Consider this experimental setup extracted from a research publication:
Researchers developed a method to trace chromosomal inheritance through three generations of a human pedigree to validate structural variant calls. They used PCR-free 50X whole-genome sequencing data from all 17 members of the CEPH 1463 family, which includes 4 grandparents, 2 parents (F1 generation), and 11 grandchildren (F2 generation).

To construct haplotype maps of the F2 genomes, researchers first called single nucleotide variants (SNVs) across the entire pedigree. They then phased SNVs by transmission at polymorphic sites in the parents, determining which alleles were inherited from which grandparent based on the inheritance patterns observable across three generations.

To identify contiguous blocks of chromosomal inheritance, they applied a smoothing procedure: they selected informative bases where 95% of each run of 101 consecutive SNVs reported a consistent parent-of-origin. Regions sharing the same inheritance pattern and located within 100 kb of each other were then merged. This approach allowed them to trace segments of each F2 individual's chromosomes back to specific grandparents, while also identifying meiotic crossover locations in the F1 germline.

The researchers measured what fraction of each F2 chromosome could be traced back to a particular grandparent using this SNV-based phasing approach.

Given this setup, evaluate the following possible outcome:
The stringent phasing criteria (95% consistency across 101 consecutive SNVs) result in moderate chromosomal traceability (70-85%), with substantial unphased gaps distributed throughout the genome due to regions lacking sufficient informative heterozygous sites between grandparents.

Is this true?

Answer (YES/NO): NO